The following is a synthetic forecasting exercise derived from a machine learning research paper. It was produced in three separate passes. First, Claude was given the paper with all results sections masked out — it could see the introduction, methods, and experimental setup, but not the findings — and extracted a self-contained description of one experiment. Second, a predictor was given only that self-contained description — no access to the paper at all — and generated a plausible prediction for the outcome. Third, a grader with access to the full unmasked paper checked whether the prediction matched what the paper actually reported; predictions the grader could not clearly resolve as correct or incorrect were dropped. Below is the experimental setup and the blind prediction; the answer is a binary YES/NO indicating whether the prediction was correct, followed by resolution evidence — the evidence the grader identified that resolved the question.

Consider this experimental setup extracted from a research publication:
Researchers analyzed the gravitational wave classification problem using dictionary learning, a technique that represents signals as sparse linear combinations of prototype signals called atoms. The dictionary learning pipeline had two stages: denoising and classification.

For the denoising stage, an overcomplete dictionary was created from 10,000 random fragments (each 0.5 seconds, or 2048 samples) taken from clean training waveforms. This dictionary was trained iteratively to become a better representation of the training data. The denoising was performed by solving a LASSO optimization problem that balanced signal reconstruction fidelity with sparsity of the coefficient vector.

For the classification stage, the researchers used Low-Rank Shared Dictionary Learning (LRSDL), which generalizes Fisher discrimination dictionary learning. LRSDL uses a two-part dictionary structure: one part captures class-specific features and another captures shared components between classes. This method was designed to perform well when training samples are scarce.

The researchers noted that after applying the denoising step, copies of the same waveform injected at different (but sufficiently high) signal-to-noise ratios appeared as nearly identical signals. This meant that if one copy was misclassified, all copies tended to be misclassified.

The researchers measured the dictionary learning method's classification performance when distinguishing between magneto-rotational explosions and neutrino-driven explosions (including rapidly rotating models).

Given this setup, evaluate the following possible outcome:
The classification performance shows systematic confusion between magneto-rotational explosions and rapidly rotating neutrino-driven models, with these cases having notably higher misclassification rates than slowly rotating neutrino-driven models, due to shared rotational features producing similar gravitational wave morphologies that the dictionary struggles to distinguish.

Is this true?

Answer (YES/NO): NO